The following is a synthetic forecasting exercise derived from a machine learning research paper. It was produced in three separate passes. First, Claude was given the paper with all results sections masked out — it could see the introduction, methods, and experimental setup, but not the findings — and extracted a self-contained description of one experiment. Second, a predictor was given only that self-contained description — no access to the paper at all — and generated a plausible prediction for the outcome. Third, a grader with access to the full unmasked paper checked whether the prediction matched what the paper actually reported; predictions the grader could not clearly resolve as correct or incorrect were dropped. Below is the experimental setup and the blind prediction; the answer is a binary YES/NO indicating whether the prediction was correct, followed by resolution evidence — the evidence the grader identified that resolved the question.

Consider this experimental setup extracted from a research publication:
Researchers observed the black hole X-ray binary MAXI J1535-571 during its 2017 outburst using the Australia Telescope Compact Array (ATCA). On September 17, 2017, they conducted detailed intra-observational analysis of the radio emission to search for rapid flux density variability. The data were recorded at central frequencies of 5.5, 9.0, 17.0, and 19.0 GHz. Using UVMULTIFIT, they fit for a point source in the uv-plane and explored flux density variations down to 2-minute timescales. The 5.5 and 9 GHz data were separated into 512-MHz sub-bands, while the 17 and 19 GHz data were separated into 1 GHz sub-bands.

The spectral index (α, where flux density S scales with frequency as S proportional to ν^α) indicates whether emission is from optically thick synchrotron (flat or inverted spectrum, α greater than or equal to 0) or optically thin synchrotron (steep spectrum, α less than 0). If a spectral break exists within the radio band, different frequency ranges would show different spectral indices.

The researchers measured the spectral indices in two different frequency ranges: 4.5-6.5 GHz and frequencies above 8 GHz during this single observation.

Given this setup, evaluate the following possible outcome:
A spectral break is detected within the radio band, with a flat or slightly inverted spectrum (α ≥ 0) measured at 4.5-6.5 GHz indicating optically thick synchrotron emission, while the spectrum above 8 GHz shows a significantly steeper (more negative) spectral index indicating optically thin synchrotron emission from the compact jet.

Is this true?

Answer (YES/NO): YES